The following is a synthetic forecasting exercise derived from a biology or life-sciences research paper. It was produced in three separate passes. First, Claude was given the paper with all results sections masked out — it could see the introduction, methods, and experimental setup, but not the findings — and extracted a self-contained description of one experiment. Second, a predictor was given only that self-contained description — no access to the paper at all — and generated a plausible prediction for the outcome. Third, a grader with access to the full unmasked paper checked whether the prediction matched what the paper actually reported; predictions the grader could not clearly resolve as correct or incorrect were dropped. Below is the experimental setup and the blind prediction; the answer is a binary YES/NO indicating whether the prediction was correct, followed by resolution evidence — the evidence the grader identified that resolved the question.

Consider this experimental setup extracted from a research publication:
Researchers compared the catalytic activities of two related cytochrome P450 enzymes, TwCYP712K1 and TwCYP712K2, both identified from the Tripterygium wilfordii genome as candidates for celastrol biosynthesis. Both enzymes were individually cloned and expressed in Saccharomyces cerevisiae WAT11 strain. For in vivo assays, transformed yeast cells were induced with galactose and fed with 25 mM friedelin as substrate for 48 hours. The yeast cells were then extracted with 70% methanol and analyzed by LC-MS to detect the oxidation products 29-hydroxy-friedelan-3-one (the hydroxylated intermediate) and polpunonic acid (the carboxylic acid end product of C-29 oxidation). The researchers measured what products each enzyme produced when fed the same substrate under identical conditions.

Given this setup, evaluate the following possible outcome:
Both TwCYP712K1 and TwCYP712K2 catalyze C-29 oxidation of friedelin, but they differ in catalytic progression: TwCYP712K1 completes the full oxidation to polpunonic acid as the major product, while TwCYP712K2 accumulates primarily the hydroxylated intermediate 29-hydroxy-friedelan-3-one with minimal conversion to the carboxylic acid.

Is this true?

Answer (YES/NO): NO